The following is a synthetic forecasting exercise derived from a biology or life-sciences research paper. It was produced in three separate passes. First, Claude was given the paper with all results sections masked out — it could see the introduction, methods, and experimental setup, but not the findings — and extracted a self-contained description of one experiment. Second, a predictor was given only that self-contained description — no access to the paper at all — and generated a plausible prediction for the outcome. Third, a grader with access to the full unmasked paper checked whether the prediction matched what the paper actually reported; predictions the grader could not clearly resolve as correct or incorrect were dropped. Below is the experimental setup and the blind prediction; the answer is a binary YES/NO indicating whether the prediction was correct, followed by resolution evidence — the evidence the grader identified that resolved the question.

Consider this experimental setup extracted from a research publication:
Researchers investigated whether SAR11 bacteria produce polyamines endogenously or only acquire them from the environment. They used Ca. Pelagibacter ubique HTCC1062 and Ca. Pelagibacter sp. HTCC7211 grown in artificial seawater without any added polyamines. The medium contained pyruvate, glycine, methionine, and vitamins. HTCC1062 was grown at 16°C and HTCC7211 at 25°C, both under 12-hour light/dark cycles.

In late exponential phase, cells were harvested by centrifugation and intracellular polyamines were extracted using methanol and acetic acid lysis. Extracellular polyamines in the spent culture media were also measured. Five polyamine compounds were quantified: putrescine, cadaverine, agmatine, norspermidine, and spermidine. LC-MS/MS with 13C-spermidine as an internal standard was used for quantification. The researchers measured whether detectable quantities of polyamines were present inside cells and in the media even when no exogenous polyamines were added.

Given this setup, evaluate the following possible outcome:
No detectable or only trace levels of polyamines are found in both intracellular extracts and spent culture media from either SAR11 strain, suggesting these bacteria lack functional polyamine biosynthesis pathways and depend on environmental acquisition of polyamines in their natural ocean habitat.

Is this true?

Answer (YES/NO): NO